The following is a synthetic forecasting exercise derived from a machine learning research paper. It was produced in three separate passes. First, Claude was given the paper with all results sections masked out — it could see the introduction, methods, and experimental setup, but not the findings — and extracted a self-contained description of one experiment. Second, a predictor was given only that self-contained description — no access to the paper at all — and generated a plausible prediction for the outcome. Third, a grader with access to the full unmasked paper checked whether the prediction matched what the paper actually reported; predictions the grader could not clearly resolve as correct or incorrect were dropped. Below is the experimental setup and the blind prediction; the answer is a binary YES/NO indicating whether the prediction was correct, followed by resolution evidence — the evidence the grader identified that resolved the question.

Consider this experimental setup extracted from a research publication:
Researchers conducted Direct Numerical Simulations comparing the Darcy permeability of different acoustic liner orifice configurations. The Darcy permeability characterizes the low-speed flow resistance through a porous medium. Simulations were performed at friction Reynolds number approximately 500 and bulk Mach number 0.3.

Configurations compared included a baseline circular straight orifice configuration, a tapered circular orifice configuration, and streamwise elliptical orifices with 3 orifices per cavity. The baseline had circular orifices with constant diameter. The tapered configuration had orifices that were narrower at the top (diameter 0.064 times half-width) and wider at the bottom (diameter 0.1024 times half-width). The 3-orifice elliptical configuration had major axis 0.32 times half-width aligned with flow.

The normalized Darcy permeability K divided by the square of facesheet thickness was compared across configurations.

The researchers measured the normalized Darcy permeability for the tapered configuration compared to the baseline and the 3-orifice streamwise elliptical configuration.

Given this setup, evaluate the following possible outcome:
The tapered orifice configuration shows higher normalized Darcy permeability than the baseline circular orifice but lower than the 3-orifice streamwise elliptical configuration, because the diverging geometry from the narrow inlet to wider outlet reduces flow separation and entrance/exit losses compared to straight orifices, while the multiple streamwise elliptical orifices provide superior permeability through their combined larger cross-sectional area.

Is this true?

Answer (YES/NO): NO